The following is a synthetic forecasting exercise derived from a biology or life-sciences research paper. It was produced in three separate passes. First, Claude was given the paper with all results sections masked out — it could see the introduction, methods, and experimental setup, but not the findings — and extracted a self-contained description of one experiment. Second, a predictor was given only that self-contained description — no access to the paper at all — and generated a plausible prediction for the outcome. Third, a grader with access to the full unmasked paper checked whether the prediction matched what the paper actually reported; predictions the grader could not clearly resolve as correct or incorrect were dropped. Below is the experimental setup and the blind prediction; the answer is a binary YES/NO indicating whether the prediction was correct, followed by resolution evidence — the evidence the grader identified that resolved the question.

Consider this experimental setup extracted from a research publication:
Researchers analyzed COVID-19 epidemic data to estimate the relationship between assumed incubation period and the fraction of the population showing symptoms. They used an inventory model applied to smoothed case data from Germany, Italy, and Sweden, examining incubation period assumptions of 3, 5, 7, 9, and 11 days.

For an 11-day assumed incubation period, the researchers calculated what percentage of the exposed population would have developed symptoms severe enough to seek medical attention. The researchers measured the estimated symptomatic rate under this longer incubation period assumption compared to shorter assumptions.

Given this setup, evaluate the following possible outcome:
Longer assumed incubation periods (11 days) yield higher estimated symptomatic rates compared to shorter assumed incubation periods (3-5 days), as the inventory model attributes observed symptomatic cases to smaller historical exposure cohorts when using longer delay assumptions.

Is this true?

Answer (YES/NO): NO